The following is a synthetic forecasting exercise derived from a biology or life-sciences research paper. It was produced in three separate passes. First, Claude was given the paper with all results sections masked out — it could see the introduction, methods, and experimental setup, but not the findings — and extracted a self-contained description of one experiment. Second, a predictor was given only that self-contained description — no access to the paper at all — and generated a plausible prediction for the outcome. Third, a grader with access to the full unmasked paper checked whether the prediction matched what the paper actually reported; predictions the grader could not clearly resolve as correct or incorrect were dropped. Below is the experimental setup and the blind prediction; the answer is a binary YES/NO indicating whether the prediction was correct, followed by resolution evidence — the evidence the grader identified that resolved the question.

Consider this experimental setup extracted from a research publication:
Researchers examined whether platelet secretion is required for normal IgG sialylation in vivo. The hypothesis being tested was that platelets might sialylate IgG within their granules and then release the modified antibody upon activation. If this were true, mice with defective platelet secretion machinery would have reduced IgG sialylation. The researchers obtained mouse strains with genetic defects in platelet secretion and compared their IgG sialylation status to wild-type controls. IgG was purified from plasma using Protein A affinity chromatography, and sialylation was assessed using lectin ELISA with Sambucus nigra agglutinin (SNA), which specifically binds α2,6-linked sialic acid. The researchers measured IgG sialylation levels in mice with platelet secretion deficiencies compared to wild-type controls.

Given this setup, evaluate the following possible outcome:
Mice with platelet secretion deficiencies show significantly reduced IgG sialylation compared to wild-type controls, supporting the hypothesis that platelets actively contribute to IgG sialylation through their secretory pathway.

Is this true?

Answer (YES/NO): NO